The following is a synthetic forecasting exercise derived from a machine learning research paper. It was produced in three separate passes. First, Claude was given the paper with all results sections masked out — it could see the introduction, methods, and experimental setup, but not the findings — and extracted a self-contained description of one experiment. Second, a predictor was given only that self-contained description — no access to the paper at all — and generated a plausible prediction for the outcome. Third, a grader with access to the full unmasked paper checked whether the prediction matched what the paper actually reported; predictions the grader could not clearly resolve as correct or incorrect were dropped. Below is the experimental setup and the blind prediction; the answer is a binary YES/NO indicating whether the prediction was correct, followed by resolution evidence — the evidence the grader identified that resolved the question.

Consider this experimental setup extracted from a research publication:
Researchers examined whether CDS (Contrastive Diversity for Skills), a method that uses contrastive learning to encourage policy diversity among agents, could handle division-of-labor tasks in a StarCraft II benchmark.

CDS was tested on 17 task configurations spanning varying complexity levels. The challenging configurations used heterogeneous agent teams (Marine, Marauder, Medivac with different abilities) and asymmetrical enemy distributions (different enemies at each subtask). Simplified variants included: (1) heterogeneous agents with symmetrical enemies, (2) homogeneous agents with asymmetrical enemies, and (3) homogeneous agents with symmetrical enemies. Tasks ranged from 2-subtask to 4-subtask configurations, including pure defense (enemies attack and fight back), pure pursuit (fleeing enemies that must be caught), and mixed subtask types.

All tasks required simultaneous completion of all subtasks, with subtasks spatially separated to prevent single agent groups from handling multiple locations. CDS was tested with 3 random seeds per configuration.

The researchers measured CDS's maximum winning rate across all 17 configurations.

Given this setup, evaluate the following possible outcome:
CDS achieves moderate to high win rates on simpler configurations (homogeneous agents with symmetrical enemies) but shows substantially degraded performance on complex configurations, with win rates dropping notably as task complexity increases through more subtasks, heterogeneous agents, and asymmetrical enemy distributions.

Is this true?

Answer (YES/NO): NO